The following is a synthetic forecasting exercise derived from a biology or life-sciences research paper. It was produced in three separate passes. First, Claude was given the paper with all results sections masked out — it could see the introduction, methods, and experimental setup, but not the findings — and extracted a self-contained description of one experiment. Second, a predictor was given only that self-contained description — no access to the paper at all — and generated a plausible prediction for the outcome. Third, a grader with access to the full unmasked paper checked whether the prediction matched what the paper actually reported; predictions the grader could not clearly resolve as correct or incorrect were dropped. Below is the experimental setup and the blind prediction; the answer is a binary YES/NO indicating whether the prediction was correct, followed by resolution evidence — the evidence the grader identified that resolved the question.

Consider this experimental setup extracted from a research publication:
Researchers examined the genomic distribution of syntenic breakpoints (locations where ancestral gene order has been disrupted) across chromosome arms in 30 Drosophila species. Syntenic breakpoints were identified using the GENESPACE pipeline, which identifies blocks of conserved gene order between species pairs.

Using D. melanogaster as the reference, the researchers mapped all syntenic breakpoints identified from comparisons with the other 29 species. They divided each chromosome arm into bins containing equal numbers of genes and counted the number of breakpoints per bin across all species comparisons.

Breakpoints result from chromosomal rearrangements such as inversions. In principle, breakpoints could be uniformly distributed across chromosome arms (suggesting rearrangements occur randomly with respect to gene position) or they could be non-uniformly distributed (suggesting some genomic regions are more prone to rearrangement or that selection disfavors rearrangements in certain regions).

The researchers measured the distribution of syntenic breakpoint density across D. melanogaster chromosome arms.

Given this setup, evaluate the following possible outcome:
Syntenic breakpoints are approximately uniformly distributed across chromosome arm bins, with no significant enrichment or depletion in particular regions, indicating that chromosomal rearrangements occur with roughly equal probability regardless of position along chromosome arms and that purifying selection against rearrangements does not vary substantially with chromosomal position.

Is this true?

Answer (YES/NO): NO